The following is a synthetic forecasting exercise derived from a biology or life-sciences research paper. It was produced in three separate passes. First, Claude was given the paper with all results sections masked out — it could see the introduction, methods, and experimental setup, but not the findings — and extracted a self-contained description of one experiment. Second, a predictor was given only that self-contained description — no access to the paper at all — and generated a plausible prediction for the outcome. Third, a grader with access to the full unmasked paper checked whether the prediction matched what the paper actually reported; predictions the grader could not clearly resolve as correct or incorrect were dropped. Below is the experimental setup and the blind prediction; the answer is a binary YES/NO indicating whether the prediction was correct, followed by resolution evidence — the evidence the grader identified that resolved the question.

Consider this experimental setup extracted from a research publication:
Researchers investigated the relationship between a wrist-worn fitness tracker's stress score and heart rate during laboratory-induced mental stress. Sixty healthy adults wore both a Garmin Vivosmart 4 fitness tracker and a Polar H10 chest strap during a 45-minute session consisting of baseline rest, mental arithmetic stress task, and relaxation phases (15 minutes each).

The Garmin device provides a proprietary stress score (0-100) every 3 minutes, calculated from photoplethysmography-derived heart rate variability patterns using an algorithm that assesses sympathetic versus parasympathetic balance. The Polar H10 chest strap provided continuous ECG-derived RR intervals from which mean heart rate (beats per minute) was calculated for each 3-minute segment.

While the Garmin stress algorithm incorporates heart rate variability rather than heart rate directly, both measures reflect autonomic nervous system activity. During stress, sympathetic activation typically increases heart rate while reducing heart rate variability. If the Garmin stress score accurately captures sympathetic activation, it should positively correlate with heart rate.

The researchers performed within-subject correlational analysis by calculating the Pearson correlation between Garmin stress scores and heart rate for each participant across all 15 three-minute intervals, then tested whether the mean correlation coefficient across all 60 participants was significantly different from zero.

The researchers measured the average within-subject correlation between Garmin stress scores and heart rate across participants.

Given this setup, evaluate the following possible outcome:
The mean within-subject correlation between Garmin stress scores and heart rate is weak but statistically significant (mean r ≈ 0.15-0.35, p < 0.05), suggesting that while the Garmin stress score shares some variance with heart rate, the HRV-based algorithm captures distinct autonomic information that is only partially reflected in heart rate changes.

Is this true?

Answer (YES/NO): NO